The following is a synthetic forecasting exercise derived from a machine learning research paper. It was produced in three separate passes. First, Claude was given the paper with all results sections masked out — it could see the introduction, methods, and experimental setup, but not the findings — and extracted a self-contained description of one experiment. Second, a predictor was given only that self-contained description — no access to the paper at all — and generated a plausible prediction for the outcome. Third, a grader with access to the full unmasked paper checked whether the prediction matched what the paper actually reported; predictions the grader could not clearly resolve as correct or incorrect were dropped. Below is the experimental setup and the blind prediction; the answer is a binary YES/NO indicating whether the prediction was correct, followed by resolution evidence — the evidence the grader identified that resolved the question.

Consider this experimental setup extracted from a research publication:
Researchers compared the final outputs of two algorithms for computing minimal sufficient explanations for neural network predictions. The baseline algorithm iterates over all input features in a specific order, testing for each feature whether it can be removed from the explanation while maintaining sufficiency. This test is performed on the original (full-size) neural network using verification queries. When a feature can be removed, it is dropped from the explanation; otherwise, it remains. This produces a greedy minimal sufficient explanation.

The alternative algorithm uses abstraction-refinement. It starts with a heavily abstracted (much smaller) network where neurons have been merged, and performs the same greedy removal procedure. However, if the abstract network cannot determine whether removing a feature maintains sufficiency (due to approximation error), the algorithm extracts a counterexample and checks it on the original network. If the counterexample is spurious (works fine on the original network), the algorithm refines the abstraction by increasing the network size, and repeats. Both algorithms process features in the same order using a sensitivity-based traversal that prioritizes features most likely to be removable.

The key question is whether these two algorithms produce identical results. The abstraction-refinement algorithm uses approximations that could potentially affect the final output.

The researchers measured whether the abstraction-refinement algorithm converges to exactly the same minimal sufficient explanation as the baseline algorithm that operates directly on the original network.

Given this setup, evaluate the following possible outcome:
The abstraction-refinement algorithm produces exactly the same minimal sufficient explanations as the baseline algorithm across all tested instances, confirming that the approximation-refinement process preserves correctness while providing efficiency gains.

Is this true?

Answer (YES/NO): YES